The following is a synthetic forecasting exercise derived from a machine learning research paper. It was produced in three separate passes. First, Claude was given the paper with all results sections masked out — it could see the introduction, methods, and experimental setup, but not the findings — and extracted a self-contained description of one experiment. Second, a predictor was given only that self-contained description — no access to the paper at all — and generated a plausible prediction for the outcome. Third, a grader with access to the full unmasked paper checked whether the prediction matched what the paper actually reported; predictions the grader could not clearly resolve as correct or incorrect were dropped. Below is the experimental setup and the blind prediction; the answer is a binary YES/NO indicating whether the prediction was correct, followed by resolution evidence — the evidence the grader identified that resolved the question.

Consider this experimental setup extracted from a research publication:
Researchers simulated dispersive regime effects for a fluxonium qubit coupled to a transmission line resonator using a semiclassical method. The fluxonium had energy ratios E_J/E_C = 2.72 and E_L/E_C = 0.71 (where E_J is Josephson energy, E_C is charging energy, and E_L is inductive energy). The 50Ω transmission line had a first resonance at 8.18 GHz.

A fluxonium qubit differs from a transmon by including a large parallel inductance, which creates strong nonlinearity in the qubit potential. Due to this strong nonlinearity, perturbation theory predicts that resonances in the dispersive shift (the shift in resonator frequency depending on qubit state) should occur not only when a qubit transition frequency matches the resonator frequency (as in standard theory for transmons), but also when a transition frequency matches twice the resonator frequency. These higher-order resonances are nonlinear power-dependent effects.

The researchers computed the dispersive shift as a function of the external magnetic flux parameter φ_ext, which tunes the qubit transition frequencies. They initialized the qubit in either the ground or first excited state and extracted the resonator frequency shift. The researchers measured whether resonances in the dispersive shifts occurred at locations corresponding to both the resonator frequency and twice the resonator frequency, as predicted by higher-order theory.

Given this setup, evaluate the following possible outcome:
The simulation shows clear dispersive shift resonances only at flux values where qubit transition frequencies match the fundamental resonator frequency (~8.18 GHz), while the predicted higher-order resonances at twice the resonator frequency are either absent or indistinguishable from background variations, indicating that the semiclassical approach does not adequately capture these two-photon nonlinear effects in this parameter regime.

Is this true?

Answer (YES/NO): NO